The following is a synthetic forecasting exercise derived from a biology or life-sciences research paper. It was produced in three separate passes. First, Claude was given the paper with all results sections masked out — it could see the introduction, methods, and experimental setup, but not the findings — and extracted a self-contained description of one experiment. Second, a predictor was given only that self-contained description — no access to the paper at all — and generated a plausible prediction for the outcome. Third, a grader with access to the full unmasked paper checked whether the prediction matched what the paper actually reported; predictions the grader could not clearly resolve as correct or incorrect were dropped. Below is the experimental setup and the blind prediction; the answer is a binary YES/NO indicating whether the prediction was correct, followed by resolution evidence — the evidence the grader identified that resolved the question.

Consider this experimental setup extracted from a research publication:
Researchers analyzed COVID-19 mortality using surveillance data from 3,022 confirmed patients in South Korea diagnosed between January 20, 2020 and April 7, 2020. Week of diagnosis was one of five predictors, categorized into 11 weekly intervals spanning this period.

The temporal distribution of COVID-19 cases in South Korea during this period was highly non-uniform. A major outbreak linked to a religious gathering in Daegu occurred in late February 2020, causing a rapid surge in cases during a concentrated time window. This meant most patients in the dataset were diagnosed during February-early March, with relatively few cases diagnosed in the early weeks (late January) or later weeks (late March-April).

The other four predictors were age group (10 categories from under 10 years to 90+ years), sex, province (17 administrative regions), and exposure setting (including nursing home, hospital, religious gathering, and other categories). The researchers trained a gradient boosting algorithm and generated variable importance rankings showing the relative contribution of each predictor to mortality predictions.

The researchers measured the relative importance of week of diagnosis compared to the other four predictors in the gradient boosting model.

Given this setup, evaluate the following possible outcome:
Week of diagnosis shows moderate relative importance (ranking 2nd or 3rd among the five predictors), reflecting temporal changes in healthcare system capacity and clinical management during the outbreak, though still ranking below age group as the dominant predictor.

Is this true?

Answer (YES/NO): NO